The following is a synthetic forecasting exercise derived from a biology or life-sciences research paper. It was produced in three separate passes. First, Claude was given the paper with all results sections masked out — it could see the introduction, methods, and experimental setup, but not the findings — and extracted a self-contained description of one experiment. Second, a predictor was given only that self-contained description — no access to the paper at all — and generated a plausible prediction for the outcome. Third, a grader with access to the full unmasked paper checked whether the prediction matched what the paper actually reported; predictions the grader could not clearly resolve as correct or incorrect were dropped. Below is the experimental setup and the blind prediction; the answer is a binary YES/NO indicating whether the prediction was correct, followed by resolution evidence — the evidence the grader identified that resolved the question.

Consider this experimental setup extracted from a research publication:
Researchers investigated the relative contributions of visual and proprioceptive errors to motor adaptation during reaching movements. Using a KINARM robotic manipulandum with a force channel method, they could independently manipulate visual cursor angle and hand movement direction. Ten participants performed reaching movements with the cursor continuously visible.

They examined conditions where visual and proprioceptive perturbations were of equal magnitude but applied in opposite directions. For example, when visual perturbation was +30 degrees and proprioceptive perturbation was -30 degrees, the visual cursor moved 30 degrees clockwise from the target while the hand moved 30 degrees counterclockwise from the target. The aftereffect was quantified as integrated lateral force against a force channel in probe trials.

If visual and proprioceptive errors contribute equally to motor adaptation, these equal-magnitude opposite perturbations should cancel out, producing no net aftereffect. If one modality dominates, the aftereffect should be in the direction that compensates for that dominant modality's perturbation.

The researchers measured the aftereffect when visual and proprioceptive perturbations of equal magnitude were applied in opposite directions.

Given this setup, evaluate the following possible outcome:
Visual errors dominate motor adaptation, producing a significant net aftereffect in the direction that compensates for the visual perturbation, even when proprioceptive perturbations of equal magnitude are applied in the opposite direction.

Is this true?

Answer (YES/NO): NO